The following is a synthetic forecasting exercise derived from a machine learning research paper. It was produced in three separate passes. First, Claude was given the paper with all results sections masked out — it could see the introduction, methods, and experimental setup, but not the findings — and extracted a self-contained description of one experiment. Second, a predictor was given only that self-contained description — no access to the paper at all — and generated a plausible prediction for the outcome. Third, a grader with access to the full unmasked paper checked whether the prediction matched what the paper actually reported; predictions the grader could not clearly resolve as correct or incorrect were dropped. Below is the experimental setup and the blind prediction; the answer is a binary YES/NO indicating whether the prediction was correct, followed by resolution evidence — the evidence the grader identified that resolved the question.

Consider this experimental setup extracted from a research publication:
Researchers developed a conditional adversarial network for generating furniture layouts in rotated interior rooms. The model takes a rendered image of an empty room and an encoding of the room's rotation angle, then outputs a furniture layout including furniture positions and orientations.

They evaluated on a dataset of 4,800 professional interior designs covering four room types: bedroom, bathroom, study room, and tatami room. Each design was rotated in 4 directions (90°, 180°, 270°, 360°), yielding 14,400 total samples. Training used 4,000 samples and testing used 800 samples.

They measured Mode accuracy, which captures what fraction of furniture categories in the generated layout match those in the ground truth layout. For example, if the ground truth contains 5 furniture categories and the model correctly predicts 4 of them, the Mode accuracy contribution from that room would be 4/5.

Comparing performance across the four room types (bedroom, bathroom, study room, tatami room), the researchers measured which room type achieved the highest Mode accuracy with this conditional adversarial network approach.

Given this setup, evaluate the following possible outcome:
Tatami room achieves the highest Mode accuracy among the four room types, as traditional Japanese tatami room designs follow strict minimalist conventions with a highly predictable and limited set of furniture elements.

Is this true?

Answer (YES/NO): YES